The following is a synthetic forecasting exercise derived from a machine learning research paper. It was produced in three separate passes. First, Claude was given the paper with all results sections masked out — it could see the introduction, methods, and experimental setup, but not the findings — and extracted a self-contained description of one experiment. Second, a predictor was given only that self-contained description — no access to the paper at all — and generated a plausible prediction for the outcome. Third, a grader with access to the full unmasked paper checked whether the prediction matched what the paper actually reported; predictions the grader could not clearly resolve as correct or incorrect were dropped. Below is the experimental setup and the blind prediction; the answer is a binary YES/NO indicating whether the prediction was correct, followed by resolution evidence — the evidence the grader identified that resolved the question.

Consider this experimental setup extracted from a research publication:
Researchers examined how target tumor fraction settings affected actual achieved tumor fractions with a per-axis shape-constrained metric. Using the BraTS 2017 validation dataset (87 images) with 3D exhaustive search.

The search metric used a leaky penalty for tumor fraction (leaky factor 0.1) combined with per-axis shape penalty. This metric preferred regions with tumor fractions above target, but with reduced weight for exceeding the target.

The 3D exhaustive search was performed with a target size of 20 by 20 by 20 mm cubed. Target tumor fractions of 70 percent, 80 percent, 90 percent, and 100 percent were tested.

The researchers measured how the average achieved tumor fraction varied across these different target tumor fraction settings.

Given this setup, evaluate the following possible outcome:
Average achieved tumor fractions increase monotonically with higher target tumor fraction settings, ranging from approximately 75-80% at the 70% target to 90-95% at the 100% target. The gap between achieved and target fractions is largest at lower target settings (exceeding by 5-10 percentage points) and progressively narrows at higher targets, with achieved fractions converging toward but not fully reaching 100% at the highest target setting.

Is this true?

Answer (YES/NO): NO